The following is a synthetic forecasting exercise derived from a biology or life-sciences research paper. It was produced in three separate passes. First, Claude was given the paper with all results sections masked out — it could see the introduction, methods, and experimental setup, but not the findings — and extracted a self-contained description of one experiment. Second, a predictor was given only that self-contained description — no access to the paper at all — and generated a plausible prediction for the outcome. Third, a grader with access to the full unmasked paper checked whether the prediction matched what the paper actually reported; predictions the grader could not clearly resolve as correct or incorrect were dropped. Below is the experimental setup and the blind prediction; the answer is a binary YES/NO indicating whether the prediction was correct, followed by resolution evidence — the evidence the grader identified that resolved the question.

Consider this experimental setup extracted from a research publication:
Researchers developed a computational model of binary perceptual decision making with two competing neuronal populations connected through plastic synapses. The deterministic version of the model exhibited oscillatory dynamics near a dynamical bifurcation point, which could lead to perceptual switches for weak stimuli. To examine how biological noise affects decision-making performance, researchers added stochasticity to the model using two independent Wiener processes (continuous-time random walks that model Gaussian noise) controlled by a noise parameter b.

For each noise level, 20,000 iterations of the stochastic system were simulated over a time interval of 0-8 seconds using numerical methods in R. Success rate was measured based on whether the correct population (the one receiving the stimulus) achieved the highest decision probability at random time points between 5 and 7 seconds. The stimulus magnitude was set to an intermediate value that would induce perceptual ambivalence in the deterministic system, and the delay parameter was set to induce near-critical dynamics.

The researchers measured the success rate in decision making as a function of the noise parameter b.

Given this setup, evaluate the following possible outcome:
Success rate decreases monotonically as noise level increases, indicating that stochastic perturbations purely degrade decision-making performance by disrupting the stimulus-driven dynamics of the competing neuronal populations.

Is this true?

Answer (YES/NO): YES